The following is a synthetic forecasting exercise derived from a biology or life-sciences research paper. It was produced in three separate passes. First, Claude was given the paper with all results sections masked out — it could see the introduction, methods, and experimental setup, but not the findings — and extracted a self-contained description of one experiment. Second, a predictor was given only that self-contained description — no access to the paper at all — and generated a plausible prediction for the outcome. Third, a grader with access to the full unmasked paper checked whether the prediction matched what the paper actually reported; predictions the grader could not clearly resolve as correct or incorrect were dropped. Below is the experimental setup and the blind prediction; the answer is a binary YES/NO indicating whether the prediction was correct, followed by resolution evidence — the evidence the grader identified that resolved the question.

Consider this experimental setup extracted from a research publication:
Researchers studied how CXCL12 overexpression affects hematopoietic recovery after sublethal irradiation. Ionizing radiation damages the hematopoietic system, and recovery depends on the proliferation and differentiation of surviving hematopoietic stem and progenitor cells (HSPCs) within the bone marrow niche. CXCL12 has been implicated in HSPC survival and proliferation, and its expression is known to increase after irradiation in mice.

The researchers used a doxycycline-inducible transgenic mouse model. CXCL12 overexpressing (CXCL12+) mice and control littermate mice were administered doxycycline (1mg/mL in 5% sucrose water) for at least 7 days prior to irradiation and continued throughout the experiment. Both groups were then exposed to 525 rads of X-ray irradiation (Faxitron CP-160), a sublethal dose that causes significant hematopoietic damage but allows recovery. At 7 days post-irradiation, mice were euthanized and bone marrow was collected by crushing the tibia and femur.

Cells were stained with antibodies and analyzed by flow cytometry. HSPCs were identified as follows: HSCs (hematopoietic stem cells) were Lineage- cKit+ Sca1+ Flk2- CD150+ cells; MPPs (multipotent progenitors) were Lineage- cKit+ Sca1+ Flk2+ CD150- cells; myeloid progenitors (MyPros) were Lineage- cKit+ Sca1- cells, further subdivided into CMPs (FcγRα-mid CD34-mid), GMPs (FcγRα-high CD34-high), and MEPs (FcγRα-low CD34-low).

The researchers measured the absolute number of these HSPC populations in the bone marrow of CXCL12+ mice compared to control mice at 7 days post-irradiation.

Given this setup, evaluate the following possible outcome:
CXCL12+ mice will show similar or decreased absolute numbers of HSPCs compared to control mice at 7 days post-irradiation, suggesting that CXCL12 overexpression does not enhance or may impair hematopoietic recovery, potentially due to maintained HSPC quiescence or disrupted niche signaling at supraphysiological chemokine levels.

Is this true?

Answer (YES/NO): NO